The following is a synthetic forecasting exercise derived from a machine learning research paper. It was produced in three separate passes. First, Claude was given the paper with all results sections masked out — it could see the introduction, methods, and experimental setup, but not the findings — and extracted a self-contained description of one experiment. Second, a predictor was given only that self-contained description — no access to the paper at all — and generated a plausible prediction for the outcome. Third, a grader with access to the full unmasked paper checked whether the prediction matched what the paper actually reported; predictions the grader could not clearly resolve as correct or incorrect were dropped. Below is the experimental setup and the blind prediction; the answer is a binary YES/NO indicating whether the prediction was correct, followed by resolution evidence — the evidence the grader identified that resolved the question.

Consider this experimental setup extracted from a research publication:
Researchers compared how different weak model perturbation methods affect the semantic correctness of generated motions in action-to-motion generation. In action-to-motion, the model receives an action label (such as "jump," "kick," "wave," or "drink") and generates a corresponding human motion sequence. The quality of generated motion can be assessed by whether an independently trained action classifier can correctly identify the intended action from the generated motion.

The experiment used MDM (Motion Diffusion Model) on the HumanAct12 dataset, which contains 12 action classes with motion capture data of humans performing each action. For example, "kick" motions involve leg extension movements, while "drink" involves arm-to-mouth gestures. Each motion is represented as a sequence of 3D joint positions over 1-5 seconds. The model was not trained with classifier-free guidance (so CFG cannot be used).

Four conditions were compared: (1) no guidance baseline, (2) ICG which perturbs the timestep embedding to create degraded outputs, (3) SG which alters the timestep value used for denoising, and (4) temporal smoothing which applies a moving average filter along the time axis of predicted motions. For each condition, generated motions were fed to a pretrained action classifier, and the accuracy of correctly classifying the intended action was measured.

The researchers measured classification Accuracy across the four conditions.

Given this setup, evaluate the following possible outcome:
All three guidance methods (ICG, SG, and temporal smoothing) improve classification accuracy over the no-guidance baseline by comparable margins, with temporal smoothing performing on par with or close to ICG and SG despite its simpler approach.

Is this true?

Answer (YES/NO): NO